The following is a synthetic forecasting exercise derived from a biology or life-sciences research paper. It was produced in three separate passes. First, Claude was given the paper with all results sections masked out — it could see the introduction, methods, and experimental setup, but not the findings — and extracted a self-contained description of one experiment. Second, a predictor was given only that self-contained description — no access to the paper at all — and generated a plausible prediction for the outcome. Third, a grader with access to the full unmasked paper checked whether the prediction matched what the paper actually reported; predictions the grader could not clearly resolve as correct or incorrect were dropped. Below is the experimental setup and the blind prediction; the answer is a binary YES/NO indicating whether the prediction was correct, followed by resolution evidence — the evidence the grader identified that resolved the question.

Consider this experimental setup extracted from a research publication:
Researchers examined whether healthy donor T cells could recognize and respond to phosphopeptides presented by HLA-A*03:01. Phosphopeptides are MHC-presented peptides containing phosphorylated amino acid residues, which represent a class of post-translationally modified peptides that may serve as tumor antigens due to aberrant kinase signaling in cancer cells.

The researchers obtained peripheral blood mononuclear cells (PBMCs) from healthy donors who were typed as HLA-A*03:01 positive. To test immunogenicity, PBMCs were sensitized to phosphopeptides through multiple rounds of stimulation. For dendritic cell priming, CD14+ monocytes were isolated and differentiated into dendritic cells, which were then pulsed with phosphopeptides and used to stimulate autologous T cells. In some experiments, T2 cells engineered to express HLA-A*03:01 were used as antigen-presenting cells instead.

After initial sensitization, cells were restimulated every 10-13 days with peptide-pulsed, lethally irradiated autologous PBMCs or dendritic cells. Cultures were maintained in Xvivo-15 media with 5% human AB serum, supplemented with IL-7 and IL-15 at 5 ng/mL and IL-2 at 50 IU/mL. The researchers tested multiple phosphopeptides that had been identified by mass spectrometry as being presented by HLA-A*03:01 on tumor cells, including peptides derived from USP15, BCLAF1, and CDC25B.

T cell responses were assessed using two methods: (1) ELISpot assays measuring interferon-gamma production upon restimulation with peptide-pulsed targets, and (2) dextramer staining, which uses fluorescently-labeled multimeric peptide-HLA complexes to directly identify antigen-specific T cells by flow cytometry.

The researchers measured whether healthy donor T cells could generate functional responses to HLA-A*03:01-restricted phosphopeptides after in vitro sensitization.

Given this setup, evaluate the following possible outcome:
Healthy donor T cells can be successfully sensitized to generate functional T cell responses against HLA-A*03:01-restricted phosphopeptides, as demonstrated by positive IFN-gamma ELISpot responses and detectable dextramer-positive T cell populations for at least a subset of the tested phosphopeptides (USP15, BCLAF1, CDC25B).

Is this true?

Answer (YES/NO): NO